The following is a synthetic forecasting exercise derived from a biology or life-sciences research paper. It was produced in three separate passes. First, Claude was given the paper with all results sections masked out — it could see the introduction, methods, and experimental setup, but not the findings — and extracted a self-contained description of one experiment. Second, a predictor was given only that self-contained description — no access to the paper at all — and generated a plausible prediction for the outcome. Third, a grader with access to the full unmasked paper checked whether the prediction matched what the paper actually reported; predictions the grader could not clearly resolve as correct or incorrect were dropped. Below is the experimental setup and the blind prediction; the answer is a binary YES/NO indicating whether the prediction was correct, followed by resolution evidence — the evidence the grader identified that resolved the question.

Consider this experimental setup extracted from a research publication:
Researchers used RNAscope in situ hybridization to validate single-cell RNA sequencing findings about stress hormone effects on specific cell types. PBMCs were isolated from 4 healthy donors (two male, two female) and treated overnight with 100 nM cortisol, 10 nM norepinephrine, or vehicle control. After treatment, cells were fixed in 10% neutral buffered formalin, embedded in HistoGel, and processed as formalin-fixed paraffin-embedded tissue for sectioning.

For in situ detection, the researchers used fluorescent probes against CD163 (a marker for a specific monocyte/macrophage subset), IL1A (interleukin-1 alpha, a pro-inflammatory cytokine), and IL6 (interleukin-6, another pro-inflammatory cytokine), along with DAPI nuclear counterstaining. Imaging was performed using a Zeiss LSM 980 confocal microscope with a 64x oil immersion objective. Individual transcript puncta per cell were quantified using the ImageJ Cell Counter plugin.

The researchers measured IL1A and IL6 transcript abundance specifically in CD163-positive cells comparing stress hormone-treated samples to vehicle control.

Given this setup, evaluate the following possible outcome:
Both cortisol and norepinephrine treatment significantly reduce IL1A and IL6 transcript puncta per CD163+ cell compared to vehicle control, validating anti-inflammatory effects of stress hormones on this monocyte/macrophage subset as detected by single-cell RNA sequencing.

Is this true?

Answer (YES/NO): NO